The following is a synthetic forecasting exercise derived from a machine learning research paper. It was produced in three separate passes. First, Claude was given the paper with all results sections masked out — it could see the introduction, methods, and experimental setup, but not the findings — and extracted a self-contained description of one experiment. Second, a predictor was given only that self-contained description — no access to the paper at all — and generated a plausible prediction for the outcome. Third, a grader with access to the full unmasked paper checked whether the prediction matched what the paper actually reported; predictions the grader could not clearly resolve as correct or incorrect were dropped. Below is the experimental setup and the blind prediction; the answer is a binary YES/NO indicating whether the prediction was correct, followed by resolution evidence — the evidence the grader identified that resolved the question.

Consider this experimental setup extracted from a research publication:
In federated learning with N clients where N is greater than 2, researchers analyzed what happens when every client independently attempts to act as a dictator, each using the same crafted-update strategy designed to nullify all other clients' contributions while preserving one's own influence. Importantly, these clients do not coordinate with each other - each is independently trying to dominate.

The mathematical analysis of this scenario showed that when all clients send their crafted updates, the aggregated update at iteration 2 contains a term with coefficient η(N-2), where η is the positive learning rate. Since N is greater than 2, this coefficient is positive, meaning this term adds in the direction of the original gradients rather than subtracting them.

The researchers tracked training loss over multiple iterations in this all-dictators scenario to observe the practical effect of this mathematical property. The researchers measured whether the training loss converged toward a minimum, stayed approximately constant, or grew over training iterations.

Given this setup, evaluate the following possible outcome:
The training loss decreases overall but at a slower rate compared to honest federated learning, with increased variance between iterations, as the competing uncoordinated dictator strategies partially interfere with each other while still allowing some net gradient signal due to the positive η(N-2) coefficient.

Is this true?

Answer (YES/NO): NO